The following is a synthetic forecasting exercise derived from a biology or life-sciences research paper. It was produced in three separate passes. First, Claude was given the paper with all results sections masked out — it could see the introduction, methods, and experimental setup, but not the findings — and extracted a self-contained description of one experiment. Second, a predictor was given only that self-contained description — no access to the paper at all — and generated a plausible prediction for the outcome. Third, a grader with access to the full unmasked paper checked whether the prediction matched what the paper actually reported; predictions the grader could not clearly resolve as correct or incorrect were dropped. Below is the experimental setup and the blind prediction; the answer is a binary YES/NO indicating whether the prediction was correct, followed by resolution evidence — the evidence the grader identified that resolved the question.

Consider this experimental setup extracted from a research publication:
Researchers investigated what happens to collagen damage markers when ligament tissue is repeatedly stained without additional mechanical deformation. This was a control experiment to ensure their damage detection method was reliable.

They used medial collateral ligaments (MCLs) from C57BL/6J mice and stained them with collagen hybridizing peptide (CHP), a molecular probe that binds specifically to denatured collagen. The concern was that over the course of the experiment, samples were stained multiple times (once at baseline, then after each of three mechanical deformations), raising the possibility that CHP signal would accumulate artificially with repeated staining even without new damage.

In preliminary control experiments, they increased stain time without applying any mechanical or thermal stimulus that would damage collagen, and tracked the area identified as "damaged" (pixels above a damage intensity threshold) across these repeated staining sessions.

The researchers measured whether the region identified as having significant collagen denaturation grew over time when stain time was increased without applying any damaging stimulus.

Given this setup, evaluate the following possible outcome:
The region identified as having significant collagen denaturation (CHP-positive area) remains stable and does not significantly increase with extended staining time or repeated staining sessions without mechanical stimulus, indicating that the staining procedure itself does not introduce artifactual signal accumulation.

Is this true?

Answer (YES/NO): YES